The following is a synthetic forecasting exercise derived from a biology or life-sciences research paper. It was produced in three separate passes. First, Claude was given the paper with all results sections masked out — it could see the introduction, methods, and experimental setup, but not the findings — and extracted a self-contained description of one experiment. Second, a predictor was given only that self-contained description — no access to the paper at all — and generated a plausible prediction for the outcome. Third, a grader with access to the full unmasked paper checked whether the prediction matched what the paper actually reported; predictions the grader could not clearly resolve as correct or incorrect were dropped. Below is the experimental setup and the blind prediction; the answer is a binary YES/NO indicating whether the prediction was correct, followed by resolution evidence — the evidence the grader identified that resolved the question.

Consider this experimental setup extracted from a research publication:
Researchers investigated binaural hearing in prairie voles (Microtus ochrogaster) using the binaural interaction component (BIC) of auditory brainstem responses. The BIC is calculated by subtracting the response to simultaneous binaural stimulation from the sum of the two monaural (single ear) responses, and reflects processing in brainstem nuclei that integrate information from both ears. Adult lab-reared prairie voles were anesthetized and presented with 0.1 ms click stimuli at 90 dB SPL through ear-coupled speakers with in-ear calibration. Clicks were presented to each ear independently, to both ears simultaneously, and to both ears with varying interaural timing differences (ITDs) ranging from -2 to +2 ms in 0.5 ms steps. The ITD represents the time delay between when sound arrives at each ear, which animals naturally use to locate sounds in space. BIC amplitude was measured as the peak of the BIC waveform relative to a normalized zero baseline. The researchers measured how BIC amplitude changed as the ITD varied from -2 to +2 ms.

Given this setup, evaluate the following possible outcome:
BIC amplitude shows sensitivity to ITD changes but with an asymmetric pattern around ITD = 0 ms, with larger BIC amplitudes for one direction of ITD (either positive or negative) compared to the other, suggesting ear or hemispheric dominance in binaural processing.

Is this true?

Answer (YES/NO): NO